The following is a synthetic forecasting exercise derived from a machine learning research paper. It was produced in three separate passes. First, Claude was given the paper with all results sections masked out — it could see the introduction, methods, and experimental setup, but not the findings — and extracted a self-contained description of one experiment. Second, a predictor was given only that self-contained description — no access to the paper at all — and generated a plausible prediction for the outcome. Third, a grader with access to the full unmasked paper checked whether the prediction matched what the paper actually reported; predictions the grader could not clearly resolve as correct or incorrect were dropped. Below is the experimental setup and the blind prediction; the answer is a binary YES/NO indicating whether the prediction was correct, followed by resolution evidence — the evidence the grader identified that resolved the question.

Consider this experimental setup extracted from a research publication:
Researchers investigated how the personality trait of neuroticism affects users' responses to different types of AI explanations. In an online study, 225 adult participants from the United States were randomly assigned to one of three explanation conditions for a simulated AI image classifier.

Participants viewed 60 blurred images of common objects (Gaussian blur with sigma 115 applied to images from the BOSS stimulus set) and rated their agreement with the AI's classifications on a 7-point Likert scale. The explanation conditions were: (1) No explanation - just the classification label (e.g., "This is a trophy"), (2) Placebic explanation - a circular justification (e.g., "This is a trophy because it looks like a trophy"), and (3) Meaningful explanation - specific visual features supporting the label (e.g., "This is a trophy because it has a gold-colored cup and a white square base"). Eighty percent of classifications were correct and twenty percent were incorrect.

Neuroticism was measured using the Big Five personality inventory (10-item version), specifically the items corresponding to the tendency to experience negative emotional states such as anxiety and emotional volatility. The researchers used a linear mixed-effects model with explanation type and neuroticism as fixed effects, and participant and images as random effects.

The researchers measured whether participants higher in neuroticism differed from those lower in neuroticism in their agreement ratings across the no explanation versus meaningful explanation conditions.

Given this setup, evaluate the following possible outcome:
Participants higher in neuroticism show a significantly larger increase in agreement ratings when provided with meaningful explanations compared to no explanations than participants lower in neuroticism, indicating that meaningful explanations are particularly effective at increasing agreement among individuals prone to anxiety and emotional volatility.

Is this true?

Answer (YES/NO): NO